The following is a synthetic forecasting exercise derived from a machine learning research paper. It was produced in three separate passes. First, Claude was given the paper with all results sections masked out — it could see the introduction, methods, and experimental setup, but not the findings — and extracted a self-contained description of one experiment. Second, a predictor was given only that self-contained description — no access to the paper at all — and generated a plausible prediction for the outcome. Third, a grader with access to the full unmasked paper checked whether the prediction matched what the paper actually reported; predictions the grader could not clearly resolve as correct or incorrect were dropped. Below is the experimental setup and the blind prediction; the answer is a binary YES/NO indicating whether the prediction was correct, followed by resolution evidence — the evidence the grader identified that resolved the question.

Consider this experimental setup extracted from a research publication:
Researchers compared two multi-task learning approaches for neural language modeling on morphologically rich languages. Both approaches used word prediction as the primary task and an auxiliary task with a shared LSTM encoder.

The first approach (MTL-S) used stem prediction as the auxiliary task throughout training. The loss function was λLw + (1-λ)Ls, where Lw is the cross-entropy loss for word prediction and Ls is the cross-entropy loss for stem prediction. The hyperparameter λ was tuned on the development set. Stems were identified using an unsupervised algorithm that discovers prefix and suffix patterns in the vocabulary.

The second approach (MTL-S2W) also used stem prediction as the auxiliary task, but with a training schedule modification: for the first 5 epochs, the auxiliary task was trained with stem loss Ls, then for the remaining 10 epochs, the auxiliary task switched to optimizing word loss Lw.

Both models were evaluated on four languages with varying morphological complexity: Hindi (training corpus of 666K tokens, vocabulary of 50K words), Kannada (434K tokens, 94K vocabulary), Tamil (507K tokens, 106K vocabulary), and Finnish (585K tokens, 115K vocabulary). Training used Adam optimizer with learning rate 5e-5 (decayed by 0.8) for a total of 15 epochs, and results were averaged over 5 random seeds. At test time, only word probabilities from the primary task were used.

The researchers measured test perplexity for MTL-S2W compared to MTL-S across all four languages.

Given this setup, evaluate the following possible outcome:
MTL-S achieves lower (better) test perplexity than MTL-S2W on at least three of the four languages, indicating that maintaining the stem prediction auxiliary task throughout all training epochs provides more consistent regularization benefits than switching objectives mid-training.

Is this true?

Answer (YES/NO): NO